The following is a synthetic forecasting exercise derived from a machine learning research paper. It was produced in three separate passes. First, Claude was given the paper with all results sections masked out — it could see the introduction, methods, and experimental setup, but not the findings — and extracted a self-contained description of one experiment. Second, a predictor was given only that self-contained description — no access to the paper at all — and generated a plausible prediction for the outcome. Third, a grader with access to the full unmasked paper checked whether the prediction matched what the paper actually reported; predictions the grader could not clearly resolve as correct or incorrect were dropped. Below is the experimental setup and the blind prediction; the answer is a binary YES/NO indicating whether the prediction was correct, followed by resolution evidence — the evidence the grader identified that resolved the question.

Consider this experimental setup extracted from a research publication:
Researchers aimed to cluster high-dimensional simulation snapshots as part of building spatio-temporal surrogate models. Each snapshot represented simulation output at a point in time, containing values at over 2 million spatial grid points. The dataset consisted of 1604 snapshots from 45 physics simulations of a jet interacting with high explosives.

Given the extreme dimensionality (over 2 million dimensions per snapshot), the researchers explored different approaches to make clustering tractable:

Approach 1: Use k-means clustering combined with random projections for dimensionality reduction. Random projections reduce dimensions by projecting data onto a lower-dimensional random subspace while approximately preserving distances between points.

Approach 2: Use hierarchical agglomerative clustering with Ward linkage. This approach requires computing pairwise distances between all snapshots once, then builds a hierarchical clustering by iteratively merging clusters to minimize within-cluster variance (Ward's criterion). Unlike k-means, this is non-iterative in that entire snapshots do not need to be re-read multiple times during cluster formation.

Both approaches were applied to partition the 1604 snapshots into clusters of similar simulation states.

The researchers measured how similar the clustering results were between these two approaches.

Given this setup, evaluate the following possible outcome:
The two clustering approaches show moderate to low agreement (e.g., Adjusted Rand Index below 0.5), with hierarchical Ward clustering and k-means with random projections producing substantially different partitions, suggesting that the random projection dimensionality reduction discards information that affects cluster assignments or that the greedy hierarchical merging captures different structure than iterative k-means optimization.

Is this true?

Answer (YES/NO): NO